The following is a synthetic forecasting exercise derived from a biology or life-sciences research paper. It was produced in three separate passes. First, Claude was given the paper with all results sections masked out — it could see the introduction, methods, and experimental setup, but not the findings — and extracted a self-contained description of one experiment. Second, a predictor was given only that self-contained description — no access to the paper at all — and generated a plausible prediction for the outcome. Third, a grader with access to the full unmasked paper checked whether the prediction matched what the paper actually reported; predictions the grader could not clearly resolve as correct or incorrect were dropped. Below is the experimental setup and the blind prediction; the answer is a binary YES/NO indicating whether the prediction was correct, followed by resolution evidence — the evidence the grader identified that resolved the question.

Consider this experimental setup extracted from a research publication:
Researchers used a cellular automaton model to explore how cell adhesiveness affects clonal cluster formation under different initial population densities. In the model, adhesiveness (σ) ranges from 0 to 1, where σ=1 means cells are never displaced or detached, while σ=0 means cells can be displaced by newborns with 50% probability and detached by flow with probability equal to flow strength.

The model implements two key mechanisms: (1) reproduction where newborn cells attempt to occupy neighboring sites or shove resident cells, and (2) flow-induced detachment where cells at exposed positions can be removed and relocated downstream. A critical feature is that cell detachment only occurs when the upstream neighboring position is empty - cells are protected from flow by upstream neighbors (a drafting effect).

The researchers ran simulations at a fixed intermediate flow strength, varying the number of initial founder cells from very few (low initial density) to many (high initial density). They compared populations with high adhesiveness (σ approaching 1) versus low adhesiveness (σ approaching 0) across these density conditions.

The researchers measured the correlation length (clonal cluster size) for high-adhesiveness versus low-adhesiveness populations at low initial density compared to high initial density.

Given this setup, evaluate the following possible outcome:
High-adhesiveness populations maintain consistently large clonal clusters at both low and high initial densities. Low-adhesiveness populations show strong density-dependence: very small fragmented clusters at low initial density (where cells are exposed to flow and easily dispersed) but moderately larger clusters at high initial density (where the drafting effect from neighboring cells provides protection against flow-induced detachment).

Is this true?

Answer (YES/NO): NO